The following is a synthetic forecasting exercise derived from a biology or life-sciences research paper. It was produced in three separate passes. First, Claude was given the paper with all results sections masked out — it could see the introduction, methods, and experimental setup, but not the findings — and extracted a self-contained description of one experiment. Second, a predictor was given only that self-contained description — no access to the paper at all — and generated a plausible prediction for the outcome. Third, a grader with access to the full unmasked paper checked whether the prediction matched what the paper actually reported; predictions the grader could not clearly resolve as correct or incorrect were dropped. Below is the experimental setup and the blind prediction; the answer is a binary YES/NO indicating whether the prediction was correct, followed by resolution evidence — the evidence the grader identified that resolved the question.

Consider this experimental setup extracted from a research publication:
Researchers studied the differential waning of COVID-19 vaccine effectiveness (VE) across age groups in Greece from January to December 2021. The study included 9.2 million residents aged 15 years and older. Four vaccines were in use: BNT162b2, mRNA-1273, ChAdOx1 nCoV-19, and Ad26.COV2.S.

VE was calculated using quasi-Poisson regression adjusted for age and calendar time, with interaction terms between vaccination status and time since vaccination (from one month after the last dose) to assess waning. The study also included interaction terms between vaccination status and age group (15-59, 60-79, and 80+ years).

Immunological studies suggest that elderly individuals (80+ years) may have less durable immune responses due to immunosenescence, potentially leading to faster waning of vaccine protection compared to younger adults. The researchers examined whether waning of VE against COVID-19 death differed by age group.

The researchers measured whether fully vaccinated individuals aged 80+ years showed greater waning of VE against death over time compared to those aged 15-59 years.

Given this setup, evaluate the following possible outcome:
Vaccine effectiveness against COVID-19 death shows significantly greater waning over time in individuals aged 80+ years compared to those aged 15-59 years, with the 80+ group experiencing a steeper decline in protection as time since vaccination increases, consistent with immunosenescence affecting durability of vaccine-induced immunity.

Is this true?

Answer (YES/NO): NO